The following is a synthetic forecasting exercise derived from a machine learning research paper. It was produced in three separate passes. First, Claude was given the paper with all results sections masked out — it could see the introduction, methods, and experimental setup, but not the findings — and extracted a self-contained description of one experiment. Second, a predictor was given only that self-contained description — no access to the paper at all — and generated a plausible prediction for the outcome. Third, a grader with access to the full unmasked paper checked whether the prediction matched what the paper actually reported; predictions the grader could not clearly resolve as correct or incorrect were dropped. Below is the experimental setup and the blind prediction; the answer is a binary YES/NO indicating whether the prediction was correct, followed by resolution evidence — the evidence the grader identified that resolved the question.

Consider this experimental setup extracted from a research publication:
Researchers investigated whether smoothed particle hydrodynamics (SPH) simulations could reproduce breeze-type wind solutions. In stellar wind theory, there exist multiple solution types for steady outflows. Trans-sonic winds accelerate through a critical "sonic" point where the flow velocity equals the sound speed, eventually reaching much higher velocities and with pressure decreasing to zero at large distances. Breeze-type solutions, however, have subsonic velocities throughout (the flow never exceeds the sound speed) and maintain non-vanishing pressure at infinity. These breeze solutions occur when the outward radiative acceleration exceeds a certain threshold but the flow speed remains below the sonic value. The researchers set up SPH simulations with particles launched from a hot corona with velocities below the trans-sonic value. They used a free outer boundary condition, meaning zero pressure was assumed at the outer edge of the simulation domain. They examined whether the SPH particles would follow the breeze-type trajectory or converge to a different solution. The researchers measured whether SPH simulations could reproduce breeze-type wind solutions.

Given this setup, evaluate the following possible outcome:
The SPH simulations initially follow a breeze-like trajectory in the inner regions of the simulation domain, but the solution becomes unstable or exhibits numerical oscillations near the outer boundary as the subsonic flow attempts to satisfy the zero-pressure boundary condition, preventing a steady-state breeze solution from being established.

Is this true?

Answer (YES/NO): NO